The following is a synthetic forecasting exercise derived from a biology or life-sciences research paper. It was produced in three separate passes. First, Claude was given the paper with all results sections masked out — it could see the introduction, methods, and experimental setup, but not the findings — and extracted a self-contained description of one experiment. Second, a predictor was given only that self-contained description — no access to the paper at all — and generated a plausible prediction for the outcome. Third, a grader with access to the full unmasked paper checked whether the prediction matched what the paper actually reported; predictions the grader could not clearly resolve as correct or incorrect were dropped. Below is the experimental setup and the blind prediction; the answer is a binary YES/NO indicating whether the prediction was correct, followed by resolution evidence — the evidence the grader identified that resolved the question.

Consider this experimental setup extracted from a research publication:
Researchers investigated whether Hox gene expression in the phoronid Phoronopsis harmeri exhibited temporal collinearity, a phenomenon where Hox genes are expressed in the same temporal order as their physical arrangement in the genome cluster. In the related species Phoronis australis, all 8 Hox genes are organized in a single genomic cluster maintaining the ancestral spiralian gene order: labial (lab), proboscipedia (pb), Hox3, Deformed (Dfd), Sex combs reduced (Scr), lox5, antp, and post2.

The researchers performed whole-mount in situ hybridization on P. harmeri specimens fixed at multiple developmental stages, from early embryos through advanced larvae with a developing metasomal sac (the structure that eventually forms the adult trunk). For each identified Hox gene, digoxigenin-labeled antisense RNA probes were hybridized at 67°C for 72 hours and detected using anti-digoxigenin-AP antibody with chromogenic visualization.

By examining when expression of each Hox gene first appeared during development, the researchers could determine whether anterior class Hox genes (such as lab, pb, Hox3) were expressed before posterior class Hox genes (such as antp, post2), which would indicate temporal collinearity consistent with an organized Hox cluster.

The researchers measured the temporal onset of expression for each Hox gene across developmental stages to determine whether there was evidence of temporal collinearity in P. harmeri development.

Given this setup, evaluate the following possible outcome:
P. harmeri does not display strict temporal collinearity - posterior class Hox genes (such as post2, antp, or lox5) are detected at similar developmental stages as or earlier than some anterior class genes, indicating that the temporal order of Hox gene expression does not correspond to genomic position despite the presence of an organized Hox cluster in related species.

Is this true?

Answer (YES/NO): YES